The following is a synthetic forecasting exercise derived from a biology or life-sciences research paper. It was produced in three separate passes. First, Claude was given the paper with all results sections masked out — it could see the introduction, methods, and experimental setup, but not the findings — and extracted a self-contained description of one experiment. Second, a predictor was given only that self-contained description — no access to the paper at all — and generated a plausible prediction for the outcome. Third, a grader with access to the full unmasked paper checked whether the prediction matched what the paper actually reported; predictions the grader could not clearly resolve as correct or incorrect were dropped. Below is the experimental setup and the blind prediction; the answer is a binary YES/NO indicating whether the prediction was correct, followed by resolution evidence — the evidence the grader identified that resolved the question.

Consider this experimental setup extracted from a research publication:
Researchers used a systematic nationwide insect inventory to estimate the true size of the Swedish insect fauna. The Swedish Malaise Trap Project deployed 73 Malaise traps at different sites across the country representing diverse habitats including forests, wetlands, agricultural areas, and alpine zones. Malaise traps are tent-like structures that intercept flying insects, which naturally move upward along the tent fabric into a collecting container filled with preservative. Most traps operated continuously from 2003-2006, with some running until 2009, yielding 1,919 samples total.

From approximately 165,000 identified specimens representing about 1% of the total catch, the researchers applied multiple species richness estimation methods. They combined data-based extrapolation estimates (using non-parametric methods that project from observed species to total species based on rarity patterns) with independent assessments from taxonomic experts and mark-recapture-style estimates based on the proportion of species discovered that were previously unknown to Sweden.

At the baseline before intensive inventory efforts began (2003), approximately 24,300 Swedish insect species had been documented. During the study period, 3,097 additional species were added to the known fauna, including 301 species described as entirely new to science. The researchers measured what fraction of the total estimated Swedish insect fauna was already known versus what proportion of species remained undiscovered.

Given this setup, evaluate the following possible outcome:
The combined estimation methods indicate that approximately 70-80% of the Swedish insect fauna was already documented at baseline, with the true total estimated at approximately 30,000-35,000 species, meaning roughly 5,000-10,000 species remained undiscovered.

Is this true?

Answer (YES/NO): YES